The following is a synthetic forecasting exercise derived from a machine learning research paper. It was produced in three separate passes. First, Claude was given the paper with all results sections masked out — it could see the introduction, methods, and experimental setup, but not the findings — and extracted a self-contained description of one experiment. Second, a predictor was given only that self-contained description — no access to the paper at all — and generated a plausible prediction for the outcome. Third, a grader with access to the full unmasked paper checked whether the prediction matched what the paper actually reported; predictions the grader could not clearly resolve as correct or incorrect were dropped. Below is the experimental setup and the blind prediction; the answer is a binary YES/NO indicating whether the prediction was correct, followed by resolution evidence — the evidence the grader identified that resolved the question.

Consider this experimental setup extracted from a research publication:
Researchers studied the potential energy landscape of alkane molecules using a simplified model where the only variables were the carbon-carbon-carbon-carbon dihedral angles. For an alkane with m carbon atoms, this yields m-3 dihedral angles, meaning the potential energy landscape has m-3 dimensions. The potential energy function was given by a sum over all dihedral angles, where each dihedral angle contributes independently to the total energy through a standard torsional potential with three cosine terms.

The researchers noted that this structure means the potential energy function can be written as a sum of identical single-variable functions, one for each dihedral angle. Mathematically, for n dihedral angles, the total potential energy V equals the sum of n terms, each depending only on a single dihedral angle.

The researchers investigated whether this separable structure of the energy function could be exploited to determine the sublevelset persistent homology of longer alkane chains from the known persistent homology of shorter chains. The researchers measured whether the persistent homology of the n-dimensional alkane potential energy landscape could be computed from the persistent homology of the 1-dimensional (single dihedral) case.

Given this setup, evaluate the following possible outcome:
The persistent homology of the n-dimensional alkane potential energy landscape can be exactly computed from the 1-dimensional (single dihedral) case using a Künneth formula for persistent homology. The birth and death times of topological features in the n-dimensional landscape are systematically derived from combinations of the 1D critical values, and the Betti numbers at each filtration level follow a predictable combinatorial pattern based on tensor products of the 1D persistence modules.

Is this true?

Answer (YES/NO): YES